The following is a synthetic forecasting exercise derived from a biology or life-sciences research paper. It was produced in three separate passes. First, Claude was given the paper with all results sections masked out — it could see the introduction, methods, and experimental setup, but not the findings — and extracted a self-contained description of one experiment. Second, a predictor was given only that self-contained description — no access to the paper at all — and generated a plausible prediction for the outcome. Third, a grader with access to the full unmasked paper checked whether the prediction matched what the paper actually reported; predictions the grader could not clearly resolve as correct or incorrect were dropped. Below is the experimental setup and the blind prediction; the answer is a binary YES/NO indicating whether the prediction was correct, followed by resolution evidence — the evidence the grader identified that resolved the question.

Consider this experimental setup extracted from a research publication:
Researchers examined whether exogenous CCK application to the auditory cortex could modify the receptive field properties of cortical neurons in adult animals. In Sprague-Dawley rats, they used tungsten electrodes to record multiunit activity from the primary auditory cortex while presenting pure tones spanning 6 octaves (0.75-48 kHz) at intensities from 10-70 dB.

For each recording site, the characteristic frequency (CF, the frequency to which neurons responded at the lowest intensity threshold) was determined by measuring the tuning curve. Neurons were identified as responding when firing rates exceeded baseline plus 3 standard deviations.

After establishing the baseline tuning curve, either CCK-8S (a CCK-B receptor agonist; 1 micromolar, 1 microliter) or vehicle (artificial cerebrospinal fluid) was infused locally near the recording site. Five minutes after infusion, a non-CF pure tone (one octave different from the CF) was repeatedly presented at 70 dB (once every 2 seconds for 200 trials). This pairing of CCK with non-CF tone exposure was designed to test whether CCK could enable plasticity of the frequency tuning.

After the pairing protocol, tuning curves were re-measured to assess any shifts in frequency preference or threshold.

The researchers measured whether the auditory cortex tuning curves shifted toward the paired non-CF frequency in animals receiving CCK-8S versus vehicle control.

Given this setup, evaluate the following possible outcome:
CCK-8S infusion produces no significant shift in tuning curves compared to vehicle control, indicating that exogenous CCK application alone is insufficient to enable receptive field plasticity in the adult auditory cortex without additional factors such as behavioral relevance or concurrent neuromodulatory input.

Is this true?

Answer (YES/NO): NO